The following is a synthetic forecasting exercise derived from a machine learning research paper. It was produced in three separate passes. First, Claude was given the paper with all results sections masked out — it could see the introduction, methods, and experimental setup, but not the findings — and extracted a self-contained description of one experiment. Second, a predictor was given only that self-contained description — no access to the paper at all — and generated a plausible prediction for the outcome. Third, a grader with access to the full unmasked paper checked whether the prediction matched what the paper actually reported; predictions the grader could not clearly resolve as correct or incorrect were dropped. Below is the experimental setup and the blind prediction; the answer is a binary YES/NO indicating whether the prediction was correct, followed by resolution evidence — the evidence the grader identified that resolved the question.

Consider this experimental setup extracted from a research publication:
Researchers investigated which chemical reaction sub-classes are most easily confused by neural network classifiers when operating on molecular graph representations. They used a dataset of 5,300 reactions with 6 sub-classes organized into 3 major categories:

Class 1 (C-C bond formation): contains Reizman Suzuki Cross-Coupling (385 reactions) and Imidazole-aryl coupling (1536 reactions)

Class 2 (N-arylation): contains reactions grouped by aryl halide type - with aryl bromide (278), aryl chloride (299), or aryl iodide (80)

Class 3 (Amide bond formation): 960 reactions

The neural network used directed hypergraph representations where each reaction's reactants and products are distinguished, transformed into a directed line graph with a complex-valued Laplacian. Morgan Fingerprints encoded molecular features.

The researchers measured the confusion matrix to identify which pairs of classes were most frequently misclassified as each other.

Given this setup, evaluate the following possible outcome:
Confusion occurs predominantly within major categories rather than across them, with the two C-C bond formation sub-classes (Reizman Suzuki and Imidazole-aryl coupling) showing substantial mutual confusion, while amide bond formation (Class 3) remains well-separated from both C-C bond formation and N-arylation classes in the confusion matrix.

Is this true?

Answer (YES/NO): NO